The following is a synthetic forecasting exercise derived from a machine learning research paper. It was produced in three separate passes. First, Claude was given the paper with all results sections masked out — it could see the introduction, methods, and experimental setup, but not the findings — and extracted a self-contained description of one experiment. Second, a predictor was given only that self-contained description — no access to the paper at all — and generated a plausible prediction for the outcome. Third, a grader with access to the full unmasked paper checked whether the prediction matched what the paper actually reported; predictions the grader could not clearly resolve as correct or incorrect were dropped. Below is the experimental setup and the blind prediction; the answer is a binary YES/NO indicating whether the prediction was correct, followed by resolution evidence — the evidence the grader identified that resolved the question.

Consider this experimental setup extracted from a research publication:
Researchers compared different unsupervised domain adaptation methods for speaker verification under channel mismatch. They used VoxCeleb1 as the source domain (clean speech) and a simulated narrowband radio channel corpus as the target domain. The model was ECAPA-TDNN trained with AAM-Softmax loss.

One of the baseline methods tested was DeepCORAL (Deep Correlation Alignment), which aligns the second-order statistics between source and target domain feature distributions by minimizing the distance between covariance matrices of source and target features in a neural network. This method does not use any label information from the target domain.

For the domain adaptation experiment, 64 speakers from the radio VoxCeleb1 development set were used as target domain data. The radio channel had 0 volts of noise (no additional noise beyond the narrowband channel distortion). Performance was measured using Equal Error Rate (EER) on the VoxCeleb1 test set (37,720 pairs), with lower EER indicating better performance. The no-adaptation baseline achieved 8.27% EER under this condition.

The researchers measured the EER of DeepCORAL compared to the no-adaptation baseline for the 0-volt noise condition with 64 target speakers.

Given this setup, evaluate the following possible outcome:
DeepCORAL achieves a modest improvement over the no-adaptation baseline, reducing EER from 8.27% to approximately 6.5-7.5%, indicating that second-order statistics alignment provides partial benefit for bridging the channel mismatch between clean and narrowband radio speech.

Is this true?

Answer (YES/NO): NO